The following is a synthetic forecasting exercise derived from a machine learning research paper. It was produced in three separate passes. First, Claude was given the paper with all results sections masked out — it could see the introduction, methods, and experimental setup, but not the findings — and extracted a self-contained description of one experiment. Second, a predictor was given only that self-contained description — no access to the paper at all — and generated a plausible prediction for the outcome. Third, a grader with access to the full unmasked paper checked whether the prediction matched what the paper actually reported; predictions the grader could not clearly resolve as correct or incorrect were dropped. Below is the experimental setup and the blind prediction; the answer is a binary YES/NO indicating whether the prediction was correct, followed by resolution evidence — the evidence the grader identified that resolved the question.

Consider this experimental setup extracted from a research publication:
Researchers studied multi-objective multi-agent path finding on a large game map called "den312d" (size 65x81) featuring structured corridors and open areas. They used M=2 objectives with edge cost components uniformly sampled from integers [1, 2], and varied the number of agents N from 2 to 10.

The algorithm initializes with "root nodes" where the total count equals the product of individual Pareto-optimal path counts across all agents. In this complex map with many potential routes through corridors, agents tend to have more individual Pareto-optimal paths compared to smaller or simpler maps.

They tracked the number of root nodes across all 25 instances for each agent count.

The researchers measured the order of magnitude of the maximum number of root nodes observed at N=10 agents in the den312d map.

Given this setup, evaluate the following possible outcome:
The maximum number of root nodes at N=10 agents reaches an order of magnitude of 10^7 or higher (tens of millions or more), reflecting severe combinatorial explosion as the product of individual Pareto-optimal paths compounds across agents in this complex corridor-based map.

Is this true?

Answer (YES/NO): YES